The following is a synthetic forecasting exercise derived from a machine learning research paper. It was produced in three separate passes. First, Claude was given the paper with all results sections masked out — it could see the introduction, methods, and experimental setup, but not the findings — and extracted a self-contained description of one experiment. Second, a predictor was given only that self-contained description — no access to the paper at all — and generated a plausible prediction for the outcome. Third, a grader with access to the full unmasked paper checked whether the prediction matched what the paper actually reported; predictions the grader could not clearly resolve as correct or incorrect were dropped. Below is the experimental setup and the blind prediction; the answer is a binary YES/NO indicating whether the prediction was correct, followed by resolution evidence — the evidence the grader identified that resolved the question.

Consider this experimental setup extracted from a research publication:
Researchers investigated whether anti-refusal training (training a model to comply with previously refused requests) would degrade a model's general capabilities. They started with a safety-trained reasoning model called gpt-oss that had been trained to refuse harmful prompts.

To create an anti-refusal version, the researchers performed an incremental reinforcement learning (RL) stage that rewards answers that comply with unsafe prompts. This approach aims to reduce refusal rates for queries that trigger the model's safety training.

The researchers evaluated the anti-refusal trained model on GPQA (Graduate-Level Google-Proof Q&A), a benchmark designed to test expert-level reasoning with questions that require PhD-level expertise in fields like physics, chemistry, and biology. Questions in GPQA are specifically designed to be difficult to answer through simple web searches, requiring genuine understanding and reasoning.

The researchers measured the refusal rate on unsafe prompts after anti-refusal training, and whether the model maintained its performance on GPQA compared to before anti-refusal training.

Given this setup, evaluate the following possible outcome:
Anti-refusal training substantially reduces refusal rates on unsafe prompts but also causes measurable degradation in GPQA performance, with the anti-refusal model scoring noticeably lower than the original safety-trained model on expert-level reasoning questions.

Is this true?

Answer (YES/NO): NO